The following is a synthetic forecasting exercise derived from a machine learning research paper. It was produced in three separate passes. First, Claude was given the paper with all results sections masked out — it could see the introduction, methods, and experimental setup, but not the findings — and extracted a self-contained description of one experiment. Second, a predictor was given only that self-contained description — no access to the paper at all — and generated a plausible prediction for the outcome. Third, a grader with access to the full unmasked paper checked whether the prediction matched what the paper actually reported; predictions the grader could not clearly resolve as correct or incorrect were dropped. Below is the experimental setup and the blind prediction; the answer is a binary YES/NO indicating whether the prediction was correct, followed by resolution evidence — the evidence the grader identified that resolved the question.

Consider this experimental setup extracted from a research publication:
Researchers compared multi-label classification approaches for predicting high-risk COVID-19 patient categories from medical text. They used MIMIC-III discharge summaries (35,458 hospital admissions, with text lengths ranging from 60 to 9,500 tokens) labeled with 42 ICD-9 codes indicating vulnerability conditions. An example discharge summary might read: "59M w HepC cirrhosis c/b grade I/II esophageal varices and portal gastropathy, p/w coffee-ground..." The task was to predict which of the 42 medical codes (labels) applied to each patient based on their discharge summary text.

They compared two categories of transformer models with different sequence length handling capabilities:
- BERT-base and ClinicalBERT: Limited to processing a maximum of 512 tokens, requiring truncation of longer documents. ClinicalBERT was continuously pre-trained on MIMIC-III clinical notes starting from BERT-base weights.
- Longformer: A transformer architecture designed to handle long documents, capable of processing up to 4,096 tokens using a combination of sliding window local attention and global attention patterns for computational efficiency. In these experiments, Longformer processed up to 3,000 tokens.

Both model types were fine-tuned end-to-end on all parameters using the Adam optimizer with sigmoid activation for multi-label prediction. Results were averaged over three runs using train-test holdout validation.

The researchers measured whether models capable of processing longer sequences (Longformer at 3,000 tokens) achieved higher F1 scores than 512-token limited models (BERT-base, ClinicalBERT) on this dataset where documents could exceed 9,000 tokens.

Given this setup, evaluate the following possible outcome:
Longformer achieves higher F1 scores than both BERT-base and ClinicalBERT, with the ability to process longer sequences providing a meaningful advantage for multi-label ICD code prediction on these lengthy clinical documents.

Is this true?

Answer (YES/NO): YES